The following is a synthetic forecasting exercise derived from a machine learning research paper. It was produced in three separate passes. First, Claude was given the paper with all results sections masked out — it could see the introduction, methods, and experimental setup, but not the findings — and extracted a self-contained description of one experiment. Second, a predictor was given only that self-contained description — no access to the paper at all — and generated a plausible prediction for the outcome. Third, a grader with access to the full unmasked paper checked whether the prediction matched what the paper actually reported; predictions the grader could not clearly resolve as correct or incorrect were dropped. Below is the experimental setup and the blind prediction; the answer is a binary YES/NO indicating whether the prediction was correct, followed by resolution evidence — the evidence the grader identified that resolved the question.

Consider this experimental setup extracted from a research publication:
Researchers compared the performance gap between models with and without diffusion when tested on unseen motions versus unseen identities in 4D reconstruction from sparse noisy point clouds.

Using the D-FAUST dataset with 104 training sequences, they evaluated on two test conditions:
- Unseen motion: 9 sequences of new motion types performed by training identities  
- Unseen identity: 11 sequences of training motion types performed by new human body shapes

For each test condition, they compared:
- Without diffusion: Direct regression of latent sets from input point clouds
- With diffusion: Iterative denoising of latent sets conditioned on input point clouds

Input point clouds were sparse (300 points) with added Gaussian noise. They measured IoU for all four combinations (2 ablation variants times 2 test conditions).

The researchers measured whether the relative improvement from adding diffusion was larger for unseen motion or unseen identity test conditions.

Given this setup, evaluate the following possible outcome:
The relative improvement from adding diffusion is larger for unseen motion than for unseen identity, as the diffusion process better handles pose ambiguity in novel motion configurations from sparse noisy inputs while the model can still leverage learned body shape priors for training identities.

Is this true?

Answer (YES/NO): NO